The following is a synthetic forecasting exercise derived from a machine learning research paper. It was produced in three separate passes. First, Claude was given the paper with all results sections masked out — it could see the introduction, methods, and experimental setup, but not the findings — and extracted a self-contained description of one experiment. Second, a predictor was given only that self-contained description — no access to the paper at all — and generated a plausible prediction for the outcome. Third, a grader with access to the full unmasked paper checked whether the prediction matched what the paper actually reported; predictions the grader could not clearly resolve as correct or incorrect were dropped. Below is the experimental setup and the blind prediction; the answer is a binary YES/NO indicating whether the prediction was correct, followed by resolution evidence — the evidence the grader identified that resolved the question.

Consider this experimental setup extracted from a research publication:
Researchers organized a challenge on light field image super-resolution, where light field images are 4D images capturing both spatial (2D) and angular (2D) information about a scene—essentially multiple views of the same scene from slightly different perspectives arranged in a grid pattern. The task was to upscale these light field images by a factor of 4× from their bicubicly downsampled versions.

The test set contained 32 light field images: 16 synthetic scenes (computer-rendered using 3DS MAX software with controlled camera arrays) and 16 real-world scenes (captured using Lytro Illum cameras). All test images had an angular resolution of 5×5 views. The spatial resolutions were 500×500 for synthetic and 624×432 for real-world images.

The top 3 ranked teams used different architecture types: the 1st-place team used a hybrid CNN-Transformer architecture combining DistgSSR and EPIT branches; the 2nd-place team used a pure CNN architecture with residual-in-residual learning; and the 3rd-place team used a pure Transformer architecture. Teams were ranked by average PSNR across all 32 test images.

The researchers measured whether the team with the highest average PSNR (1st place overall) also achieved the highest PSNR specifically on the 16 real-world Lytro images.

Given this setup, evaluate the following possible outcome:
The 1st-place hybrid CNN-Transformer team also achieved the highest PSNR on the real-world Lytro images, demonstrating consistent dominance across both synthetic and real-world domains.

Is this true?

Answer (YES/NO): NO